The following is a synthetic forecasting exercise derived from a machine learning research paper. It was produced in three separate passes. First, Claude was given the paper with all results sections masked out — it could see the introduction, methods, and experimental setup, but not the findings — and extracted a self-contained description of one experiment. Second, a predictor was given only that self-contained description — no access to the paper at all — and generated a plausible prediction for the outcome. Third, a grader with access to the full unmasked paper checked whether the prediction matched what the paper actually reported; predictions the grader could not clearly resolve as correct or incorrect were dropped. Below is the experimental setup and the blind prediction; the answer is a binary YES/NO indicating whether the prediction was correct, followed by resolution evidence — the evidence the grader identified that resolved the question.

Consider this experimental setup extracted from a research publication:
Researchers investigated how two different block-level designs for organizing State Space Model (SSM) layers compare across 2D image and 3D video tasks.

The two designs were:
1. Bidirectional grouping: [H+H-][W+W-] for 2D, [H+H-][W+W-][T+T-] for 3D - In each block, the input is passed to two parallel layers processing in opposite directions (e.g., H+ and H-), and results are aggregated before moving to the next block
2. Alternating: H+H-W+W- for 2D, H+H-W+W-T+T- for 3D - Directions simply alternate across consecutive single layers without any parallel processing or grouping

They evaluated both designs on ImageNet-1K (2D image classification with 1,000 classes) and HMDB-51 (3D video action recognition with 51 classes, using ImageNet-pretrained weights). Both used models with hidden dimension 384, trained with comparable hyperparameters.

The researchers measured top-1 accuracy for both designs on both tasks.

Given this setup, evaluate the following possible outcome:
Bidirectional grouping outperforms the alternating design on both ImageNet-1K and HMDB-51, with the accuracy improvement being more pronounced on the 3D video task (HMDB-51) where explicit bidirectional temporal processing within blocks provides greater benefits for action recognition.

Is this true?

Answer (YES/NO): NO